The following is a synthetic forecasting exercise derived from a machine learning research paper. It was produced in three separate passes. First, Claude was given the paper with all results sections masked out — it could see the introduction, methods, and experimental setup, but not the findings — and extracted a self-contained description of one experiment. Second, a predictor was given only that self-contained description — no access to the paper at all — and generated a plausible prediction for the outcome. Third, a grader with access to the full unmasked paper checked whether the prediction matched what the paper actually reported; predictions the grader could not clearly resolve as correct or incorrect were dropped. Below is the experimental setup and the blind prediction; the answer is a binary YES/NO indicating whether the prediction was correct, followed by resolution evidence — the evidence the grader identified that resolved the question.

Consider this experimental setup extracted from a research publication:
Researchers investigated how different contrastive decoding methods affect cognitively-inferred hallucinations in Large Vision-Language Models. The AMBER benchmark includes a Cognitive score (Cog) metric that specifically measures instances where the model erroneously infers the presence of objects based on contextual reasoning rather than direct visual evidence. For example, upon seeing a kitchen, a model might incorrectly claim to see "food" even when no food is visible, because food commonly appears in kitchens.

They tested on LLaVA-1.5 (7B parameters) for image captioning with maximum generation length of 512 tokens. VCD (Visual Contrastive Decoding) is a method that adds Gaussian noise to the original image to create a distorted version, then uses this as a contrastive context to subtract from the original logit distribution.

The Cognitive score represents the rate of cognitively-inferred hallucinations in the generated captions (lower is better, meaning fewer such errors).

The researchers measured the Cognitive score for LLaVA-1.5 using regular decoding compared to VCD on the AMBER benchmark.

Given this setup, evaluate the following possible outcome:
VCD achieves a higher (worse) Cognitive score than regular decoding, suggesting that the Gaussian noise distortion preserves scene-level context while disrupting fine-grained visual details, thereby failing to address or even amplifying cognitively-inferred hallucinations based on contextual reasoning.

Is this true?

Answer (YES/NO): NO